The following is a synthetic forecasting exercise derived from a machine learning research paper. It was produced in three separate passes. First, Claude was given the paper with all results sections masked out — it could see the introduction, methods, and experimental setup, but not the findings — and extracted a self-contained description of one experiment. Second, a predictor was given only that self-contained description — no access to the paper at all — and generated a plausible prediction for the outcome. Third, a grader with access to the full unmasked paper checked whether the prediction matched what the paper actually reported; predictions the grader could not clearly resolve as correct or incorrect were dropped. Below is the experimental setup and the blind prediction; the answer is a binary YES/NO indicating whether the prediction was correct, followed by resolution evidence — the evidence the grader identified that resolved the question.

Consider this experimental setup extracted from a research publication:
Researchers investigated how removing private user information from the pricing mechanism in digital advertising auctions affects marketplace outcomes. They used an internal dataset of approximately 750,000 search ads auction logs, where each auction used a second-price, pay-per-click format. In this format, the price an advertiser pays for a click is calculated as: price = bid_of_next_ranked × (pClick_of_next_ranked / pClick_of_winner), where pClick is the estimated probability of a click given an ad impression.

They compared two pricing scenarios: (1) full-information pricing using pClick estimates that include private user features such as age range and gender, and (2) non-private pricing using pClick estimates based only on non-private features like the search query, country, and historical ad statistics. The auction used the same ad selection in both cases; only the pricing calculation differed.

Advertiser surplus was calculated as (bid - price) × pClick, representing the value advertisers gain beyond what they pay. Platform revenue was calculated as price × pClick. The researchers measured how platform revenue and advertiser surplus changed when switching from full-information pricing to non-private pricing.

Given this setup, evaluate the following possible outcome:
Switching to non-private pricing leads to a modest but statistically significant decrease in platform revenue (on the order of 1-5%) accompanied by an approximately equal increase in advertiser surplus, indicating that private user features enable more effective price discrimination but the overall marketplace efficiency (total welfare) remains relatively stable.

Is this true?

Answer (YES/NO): NO